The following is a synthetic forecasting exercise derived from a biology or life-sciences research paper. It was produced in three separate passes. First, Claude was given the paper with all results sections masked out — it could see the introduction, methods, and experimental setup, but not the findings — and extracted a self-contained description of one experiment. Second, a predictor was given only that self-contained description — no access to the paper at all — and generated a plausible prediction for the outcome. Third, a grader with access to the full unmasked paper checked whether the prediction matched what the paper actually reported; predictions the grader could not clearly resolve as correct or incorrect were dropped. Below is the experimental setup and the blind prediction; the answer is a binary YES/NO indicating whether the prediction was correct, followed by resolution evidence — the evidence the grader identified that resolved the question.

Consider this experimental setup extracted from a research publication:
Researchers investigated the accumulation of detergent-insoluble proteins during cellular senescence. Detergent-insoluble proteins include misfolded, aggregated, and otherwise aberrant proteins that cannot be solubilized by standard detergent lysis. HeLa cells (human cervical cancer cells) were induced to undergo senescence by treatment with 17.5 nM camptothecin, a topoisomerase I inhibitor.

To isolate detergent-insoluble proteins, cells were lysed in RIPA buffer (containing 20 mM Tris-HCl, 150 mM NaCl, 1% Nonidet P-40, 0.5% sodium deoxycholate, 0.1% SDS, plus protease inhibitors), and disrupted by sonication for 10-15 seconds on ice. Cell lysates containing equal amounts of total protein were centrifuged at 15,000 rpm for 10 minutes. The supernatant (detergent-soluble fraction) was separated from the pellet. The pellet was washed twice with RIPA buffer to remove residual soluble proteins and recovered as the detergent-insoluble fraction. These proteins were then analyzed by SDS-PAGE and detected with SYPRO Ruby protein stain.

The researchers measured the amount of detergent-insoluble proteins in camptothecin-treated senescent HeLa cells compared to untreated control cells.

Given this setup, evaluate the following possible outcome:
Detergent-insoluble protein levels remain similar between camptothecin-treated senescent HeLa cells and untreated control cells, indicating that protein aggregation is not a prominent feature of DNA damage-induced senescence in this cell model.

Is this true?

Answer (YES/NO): NO